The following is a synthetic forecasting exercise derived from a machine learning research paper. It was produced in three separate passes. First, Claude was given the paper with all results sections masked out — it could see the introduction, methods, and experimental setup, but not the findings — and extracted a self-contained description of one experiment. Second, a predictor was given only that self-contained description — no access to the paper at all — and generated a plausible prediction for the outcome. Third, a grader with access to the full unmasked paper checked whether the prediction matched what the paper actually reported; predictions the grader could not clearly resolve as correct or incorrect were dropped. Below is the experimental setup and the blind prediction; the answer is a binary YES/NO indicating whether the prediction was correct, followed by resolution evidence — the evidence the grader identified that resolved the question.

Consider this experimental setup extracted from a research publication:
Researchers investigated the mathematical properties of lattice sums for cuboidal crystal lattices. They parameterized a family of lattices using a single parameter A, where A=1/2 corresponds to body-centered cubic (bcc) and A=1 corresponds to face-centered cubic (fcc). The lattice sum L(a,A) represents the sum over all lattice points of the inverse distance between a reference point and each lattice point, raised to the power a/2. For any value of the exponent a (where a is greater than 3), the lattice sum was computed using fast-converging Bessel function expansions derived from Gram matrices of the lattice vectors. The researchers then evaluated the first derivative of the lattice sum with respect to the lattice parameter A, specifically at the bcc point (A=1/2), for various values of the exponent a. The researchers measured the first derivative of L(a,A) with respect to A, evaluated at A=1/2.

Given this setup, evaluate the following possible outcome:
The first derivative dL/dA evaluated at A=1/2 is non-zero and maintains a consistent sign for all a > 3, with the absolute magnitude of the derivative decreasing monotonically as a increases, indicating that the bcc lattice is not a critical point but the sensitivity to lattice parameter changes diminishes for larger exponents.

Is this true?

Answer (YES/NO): NO